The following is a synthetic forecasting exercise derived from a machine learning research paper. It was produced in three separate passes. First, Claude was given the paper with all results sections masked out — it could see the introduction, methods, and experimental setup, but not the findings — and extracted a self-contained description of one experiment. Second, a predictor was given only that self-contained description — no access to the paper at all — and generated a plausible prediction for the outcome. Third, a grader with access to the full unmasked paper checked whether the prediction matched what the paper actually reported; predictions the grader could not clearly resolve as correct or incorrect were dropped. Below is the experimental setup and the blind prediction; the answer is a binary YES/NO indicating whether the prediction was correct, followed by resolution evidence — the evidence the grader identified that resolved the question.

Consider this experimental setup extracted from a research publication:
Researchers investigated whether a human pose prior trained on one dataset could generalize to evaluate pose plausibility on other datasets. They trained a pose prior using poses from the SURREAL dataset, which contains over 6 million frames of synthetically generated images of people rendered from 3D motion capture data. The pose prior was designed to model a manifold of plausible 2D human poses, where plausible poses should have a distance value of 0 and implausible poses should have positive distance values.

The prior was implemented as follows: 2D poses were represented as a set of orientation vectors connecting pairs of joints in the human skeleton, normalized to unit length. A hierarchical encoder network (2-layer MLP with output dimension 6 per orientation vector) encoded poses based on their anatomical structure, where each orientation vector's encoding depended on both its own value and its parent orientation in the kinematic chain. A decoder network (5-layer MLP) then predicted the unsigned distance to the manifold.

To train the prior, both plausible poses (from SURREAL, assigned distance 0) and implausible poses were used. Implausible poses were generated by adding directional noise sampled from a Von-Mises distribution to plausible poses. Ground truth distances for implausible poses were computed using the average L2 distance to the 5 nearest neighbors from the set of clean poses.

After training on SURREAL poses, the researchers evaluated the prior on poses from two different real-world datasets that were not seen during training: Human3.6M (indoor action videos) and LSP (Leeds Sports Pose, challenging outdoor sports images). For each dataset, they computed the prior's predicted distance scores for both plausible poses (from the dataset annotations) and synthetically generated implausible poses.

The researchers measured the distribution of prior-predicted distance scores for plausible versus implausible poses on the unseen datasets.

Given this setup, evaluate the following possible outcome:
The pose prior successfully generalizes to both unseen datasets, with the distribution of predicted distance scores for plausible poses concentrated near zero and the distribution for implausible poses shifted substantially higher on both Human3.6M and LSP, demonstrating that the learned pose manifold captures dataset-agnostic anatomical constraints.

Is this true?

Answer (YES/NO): YES